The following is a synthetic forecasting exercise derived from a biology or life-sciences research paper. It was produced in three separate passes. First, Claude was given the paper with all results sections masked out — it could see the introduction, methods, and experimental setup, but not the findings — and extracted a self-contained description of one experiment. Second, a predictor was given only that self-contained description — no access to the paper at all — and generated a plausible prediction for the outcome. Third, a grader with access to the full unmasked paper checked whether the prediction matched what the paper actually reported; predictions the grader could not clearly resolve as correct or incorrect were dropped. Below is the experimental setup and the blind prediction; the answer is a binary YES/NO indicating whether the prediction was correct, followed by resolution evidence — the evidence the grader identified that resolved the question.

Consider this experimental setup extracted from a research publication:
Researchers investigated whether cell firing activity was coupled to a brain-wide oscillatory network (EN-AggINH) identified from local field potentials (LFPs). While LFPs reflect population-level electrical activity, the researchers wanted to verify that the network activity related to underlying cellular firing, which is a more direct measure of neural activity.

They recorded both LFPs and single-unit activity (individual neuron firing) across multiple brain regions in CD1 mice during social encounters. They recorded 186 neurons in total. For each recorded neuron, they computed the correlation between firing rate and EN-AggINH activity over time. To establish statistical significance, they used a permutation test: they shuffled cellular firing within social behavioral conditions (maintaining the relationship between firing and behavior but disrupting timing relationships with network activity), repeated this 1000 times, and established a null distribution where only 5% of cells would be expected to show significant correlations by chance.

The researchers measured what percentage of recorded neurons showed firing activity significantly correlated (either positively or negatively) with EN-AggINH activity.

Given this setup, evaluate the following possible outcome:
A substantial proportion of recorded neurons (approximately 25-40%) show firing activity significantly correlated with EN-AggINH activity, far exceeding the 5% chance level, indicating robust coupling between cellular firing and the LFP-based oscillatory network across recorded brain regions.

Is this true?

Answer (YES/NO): NO